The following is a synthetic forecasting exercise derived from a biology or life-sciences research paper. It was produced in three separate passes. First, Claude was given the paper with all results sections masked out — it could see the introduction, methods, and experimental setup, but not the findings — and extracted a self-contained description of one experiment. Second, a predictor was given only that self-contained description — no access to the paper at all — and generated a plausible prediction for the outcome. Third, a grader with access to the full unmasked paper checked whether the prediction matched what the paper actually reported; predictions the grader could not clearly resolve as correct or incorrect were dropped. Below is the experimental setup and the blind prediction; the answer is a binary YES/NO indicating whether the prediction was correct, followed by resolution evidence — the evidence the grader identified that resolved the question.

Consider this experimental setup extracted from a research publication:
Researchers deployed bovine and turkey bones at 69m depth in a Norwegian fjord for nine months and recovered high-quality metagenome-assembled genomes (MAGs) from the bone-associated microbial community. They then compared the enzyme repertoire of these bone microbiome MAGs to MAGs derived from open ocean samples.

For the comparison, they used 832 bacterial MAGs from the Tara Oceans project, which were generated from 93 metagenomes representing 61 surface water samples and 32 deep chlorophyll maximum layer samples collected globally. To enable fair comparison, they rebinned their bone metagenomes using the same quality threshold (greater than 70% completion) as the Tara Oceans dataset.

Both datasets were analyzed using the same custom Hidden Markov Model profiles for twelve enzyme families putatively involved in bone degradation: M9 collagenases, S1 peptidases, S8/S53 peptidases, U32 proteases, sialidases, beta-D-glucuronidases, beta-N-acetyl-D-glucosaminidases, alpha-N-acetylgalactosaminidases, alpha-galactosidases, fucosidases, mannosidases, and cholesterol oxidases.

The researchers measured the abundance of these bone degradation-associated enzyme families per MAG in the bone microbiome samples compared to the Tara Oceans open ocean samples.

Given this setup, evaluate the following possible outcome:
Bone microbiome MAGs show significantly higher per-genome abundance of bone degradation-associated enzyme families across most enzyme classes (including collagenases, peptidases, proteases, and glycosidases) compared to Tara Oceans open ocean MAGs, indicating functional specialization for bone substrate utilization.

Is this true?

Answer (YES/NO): NO